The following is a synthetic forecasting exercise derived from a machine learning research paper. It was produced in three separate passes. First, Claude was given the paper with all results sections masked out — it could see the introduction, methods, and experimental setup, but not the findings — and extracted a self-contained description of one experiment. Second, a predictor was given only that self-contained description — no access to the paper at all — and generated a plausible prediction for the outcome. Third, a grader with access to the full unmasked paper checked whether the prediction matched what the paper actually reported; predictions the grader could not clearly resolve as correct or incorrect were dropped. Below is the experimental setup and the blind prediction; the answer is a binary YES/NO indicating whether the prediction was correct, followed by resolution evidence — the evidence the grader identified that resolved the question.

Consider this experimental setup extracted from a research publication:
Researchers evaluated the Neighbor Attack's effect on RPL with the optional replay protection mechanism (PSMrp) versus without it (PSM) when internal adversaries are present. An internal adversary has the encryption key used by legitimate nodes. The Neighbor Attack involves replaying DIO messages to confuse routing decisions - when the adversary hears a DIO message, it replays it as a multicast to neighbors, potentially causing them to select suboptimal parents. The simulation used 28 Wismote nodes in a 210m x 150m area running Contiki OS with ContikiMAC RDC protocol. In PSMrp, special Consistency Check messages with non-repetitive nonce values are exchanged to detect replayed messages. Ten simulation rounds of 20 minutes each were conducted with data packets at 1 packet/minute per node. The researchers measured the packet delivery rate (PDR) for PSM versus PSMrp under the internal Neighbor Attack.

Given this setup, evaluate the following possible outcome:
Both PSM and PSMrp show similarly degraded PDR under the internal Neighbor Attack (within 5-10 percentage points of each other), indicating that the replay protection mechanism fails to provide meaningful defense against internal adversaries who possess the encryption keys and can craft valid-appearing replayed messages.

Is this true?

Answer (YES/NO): NO